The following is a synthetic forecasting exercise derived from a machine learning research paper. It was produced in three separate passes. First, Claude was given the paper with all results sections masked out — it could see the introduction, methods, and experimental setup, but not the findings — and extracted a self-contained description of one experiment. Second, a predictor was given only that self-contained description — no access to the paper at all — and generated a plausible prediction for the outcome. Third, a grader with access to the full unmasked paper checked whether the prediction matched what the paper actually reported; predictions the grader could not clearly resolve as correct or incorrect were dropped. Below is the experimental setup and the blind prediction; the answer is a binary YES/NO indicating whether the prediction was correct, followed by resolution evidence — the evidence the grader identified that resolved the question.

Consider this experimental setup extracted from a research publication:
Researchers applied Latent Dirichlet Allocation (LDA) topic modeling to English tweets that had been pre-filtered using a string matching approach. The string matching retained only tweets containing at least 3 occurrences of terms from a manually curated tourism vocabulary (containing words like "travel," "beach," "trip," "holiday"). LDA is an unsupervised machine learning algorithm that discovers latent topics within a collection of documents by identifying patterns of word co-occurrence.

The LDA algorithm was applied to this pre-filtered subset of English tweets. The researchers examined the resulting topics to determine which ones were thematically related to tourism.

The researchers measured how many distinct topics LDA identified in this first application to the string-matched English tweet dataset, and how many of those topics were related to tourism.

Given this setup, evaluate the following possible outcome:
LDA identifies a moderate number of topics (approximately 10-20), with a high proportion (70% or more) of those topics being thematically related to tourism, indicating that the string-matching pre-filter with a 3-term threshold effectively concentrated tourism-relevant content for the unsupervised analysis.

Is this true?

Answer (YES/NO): NO